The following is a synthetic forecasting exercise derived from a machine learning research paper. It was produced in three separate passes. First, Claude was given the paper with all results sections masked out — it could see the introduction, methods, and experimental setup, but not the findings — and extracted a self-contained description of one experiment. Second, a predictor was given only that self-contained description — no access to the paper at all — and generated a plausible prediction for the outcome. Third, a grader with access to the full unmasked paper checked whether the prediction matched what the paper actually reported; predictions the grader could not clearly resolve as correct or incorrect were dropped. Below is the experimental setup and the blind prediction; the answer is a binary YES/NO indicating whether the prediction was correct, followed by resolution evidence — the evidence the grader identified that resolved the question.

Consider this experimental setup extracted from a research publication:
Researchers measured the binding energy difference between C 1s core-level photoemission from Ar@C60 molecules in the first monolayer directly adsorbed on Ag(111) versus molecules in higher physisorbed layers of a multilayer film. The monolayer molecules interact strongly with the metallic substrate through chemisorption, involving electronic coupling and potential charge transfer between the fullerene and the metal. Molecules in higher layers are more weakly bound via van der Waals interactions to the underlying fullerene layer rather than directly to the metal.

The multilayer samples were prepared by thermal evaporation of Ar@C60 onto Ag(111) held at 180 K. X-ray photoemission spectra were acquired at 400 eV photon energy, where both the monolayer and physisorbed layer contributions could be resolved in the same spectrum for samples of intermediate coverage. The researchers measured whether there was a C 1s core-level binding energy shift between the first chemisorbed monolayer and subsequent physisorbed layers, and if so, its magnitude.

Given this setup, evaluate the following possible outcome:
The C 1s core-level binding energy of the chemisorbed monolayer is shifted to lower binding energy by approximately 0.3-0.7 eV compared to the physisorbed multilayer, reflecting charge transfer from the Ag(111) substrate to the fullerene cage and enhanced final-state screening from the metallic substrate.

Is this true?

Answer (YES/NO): YES